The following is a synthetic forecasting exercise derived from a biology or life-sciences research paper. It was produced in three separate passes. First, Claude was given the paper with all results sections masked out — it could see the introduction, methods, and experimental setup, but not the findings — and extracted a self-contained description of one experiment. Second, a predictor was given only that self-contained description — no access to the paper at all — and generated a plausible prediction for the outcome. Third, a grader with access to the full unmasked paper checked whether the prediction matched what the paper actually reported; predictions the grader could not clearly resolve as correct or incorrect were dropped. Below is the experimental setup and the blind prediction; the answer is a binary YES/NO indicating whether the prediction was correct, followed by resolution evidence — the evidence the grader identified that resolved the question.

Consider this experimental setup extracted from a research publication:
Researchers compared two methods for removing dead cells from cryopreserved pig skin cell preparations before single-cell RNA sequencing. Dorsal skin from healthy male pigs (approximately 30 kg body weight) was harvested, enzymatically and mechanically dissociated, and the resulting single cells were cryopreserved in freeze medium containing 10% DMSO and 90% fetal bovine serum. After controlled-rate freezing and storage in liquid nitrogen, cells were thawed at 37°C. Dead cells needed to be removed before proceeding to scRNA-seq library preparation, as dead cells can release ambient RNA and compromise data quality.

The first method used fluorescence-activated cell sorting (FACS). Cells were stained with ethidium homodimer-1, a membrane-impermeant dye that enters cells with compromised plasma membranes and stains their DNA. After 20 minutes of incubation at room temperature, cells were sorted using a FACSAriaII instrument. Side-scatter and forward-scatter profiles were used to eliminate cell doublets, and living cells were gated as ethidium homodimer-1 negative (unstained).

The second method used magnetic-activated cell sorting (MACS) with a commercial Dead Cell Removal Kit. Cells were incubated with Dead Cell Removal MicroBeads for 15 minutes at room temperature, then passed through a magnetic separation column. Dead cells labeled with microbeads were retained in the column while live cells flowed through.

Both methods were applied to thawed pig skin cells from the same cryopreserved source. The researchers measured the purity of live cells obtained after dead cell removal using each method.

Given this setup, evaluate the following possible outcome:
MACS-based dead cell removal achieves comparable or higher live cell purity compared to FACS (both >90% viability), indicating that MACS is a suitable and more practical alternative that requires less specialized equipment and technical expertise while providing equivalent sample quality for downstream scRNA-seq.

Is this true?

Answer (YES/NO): NO